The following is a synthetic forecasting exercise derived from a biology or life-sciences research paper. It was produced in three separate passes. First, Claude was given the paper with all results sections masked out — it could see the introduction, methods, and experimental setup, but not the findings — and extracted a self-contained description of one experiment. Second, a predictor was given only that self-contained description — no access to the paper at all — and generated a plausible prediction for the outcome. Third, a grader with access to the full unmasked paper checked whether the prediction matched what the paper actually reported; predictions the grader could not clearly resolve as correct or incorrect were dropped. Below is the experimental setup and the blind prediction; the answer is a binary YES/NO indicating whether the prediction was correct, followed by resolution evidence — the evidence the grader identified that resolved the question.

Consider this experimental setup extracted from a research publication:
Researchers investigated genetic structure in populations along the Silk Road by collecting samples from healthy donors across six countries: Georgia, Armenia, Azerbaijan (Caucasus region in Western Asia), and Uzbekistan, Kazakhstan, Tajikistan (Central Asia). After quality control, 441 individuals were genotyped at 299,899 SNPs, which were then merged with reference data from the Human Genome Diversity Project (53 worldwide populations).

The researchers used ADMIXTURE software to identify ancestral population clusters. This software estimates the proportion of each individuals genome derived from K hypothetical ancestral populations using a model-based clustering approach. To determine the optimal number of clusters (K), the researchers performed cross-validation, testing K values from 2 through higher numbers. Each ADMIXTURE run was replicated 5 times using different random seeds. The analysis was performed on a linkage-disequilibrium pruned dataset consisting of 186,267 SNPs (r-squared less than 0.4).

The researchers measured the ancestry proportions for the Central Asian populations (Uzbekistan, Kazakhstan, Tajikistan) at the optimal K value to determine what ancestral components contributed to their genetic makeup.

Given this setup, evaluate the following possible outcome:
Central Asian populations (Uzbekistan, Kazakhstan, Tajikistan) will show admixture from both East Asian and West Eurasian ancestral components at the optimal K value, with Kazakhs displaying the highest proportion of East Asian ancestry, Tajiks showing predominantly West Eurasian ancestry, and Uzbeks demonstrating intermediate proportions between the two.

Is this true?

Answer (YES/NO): NO